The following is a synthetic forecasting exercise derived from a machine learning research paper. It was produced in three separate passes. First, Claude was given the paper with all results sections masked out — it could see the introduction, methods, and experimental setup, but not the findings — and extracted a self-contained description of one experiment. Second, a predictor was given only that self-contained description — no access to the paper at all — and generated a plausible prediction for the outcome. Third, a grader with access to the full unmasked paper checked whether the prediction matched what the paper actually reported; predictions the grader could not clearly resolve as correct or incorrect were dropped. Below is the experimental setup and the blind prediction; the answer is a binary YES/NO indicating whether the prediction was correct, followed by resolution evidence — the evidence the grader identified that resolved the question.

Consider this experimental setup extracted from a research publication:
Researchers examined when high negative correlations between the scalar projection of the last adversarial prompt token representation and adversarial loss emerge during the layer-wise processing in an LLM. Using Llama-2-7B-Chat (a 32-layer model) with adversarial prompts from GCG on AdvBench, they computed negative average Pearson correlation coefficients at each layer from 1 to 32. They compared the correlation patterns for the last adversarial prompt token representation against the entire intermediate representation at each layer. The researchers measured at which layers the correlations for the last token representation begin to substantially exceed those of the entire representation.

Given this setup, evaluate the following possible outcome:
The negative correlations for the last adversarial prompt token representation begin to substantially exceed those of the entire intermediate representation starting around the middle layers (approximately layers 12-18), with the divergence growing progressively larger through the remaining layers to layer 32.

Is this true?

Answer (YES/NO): NO